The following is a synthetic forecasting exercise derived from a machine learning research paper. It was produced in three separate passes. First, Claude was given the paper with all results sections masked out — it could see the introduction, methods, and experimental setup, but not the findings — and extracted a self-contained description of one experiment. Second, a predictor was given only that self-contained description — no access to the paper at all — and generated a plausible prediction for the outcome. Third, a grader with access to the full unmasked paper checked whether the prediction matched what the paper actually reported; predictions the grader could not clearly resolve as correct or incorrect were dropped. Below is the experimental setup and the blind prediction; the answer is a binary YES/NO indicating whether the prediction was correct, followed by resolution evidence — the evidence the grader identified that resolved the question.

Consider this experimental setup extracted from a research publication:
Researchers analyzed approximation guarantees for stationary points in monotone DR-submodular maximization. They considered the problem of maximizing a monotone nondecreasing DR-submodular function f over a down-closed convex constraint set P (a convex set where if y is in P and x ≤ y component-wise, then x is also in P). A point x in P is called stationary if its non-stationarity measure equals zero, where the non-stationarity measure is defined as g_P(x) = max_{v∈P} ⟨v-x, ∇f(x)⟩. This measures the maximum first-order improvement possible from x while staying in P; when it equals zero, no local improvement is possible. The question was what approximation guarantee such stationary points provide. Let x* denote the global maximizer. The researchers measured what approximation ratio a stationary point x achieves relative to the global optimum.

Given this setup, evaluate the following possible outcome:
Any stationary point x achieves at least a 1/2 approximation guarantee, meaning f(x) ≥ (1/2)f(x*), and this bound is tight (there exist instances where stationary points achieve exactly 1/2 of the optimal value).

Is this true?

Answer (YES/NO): NO